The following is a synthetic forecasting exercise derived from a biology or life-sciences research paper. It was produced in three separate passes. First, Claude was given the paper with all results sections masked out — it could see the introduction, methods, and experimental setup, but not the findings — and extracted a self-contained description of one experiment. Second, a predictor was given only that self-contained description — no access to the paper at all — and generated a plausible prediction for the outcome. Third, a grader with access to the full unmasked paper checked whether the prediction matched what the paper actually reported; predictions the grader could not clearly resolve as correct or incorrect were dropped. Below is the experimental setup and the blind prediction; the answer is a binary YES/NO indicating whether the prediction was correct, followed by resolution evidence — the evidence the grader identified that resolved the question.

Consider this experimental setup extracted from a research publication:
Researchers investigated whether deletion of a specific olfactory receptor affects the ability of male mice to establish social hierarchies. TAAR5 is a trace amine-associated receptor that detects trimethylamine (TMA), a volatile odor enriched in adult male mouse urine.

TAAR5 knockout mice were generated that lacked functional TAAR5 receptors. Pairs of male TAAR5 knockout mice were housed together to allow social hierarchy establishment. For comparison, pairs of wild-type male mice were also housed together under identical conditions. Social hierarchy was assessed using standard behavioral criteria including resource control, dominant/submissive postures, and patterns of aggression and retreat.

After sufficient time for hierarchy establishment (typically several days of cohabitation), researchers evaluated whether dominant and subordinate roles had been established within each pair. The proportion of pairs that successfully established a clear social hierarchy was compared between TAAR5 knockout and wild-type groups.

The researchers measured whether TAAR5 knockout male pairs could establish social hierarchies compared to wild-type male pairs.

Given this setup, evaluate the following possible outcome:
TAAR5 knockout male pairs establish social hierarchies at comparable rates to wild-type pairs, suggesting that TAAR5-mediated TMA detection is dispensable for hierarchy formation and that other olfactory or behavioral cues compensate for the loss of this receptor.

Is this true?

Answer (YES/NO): YES